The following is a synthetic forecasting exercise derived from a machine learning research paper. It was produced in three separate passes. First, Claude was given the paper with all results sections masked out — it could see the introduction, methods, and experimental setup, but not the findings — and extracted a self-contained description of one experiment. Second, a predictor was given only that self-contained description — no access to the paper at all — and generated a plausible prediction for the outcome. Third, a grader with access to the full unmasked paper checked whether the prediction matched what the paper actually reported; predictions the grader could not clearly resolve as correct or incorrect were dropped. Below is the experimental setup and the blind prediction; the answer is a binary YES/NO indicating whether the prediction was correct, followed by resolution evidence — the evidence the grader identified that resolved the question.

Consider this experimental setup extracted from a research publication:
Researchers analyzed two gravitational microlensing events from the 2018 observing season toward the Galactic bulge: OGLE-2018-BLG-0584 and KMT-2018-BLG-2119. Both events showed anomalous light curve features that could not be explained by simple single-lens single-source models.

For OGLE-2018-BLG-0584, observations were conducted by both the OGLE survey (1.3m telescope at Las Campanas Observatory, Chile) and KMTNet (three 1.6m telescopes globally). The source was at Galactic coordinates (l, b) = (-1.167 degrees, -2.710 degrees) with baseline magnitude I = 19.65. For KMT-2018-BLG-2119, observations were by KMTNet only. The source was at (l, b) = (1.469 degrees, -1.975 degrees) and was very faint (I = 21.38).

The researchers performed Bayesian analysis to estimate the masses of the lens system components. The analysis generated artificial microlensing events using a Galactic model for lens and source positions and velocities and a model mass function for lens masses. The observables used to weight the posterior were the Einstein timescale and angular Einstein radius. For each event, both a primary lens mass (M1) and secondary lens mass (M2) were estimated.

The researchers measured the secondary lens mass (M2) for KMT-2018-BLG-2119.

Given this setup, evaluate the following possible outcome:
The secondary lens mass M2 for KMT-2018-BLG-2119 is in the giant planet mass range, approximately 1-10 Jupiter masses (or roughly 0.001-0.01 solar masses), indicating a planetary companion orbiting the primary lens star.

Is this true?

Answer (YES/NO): NO